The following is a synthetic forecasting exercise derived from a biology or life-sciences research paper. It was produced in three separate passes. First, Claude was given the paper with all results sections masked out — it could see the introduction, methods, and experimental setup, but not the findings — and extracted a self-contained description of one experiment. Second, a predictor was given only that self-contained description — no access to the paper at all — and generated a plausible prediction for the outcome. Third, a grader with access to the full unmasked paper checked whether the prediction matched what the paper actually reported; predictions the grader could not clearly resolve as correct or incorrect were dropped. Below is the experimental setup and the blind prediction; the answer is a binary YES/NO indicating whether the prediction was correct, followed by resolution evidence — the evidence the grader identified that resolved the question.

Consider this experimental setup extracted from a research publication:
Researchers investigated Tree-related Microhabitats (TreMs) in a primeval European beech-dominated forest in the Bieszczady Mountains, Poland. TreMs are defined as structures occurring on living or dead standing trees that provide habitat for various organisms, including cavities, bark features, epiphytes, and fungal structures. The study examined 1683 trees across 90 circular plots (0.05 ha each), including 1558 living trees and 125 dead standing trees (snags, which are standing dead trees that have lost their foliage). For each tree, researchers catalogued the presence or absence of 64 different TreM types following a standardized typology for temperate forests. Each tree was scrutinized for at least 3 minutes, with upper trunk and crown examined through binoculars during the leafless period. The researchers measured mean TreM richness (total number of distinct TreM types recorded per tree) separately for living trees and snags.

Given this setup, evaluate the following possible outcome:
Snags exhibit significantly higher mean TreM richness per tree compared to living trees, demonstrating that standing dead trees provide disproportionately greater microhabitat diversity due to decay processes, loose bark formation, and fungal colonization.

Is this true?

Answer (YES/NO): YES